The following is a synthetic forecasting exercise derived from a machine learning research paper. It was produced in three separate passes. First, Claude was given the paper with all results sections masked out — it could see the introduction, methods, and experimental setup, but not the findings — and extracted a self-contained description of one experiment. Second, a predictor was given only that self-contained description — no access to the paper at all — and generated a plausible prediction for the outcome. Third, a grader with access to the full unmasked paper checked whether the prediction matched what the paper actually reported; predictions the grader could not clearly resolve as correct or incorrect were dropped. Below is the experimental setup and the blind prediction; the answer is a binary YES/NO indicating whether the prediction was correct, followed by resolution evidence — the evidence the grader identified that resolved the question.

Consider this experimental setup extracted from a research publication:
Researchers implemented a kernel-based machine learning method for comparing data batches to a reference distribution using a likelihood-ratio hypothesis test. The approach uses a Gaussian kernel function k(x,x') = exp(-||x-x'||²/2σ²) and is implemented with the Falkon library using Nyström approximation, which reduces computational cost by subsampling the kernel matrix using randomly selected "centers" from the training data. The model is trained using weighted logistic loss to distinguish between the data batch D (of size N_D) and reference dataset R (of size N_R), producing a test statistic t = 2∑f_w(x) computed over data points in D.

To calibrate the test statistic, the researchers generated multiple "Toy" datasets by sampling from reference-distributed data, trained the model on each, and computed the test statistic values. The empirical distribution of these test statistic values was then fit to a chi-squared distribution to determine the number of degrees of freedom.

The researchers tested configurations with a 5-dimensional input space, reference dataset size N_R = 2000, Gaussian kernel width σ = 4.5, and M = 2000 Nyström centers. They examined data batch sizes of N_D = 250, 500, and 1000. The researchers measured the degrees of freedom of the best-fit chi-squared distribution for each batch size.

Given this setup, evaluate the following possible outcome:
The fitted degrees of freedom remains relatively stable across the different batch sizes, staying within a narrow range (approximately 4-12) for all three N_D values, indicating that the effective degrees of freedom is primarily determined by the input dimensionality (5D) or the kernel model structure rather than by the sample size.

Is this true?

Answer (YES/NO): NO